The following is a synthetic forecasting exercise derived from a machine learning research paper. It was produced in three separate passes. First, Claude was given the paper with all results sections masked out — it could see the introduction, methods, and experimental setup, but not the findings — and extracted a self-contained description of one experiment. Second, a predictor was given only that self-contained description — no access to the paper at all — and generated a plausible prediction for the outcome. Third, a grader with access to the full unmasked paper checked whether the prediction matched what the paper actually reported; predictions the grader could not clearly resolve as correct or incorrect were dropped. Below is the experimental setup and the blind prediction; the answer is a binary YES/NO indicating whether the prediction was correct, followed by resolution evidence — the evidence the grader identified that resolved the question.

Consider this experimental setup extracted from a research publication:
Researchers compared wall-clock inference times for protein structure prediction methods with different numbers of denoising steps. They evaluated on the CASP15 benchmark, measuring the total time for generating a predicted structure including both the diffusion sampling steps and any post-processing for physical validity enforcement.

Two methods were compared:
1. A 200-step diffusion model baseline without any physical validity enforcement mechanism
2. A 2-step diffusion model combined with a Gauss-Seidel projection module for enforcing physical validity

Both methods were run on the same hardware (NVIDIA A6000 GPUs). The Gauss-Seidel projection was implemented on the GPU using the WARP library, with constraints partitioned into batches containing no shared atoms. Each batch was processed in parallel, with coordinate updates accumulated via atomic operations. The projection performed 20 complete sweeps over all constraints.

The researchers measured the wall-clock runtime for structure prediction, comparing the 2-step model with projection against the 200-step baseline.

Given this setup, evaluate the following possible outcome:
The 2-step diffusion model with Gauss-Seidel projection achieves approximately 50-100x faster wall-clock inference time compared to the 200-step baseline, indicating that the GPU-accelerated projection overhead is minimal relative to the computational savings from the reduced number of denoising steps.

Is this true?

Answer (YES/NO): NO